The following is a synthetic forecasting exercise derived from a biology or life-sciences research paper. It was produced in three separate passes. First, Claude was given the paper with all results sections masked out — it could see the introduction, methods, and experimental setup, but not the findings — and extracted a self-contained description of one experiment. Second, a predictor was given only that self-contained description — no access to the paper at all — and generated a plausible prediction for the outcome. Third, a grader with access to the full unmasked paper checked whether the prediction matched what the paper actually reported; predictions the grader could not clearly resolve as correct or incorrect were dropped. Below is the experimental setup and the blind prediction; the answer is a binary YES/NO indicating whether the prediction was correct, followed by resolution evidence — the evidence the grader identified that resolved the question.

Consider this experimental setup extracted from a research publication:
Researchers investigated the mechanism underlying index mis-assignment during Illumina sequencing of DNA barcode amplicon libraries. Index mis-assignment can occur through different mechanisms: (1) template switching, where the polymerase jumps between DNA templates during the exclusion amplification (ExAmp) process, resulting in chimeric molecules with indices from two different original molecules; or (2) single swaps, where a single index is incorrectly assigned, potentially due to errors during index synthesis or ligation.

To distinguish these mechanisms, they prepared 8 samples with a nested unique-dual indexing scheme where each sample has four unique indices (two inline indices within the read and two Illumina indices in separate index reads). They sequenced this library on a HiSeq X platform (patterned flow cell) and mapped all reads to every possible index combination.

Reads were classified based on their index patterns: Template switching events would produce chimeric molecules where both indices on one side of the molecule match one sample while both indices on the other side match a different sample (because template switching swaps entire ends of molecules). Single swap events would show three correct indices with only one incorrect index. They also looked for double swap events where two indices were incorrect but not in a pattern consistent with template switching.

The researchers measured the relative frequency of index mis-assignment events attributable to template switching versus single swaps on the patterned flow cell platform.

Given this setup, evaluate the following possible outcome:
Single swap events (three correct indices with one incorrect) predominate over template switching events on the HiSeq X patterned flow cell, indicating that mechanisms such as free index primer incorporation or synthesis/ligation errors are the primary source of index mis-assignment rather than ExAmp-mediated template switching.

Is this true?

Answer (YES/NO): NO